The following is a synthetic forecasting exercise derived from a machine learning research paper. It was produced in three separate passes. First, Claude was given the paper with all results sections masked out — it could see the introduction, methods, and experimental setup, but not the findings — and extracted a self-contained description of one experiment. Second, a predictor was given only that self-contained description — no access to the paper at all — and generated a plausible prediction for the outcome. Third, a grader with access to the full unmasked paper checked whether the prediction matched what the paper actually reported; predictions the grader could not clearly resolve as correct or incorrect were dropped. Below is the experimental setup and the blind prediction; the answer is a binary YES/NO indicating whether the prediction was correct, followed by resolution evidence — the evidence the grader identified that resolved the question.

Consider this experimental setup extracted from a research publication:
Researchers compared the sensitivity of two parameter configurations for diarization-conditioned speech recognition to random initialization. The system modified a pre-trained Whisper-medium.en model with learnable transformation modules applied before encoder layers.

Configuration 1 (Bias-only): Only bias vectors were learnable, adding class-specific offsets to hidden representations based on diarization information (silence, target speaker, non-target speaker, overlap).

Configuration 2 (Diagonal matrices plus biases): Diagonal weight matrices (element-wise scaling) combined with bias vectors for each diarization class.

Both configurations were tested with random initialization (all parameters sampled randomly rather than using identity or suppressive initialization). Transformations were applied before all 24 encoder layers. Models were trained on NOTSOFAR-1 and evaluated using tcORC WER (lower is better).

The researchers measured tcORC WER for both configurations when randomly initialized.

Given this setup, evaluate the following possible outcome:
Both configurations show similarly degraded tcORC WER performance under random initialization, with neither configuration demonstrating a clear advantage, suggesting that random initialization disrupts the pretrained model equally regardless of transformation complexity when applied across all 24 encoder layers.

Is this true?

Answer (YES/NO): NO